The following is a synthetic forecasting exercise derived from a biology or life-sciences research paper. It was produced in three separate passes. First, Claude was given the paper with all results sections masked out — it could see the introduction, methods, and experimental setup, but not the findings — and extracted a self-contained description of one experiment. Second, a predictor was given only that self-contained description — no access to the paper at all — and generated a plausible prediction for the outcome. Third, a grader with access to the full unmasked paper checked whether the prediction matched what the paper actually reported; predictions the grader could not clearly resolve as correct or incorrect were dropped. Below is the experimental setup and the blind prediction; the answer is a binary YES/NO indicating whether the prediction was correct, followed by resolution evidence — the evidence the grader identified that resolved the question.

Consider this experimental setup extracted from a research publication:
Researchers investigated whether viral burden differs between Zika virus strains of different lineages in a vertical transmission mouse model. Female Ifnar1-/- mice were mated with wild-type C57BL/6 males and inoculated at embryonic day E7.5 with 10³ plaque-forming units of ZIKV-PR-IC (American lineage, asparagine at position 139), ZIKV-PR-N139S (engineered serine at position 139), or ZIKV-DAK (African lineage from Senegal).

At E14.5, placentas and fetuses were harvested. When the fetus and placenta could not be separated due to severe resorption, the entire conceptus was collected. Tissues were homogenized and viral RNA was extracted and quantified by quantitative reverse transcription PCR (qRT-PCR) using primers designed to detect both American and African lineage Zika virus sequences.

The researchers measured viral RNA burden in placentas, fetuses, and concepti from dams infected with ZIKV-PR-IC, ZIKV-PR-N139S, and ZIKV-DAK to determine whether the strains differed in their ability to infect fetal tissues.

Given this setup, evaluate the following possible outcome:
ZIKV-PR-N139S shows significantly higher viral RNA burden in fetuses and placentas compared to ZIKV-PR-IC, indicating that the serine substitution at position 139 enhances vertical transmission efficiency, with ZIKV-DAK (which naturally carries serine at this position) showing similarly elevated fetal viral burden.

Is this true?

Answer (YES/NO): NO